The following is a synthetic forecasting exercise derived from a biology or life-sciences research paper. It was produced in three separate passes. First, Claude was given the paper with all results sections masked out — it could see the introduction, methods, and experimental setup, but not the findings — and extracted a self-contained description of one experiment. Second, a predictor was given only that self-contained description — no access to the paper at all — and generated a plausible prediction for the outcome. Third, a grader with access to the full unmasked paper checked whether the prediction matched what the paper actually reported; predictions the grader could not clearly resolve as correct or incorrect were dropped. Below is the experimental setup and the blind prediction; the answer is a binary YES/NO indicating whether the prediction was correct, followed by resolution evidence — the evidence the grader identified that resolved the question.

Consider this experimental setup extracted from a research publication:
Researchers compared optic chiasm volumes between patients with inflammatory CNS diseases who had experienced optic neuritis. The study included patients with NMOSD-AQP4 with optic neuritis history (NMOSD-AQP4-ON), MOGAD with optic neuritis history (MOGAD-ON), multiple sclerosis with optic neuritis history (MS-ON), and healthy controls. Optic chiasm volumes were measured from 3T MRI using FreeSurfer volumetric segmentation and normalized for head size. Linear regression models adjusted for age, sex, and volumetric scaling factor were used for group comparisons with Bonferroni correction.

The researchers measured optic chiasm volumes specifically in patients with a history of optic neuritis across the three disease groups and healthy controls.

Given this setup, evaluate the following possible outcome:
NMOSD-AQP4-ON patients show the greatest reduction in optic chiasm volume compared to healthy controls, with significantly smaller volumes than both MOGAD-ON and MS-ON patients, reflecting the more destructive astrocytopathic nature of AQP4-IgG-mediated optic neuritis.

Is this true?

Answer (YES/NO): YES